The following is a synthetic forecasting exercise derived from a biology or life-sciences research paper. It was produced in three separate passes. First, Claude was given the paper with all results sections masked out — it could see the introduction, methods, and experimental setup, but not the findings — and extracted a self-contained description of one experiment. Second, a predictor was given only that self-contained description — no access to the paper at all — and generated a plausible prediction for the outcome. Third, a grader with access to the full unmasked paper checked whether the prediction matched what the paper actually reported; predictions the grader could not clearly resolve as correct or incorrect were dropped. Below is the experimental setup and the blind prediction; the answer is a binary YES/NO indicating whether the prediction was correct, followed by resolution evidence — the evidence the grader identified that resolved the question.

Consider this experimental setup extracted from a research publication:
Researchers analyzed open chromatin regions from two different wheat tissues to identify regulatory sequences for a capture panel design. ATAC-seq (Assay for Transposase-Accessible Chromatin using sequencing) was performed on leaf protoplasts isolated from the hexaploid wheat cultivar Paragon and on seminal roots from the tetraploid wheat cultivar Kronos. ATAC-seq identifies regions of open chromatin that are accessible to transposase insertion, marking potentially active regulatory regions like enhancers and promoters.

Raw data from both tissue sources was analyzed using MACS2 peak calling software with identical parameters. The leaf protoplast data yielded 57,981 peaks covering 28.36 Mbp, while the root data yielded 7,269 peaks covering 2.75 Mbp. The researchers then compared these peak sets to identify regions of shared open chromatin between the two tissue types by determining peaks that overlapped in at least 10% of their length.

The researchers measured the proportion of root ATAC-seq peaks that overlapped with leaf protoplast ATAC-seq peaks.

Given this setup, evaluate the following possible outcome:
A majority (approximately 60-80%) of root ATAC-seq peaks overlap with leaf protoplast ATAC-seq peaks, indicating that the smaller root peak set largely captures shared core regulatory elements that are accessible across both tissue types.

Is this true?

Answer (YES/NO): YES